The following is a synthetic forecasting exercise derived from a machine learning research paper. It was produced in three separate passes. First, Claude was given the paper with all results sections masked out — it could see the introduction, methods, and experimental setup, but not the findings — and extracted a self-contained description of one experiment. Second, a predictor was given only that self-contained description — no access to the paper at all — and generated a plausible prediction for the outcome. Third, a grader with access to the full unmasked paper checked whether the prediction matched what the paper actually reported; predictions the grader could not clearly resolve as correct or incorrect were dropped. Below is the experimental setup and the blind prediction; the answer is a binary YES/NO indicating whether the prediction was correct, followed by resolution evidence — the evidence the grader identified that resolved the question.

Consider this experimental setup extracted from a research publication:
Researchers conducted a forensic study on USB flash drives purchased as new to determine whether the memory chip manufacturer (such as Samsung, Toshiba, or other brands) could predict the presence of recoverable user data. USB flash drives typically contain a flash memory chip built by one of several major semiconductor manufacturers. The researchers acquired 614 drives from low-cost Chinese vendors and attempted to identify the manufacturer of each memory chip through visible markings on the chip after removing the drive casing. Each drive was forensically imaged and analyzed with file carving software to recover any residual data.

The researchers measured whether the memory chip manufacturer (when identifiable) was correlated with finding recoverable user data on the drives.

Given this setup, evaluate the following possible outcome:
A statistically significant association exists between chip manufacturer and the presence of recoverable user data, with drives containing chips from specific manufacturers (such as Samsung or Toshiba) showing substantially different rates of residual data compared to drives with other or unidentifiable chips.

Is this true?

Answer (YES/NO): NO